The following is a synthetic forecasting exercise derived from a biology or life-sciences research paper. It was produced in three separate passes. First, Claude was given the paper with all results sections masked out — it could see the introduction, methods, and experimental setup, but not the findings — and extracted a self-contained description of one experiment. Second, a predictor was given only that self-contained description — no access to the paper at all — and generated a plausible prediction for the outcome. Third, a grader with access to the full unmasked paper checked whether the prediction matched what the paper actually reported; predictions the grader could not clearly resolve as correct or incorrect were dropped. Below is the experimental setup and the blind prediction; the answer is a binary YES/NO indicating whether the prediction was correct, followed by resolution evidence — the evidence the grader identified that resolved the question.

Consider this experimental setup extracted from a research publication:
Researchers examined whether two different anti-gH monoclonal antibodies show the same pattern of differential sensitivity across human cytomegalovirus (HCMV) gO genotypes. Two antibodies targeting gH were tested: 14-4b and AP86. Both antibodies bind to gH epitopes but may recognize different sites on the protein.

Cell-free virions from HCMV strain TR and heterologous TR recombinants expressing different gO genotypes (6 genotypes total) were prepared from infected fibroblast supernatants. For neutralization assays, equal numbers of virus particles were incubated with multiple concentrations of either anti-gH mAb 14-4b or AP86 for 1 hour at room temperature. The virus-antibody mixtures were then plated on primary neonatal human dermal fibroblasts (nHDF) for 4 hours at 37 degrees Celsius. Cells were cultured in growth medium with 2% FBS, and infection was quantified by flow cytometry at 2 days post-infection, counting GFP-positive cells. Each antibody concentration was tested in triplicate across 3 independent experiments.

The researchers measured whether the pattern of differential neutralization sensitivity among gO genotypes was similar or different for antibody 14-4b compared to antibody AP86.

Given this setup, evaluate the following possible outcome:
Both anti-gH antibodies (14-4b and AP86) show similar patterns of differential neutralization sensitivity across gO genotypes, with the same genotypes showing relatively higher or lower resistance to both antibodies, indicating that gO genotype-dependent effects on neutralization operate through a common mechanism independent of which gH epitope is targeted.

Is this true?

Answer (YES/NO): NO